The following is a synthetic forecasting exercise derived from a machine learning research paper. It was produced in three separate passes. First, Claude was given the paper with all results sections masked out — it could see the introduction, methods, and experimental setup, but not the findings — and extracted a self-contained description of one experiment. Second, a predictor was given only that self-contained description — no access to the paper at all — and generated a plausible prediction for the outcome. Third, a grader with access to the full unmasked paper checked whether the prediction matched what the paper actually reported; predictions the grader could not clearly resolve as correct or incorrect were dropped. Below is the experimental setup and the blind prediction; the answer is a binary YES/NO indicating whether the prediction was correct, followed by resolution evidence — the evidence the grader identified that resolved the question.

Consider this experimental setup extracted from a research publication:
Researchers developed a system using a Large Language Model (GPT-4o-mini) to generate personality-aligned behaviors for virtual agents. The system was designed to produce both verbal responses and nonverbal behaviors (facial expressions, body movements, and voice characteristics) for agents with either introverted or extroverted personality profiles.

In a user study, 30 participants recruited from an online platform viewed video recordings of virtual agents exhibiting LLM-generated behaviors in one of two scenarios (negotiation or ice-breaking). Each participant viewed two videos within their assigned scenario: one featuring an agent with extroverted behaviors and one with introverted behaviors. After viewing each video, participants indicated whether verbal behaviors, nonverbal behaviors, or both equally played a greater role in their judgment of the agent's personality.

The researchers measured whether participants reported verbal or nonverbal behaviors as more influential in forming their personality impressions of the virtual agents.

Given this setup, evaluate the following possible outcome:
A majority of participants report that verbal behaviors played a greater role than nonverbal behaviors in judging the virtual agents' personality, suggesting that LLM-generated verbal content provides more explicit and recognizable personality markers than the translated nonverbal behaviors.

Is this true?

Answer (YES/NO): YES